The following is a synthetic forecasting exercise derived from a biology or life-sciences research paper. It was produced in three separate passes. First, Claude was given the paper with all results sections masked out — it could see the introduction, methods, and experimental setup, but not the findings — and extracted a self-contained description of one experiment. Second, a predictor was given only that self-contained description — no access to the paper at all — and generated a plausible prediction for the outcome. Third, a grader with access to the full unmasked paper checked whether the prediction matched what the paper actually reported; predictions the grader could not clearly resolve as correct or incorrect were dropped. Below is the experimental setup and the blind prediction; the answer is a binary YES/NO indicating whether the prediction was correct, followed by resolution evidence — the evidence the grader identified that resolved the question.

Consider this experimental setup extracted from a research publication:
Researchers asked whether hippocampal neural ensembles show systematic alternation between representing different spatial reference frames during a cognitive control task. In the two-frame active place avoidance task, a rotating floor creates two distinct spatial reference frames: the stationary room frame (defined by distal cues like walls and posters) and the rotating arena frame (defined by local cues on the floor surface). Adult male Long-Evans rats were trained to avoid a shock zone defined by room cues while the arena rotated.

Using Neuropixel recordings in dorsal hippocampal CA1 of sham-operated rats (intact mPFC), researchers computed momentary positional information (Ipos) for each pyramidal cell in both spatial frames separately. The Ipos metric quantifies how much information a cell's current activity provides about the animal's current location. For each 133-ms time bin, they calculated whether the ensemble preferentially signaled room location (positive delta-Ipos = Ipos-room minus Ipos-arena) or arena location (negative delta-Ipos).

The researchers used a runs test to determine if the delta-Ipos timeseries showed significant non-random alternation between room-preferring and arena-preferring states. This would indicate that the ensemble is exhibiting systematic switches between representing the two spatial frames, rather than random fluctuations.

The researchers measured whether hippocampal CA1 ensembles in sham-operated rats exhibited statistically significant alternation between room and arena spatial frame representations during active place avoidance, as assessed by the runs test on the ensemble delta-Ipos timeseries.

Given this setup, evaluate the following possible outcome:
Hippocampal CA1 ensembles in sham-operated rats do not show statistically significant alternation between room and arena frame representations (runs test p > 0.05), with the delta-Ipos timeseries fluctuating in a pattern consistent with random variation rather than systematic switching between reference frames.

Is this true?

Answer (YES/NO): NO